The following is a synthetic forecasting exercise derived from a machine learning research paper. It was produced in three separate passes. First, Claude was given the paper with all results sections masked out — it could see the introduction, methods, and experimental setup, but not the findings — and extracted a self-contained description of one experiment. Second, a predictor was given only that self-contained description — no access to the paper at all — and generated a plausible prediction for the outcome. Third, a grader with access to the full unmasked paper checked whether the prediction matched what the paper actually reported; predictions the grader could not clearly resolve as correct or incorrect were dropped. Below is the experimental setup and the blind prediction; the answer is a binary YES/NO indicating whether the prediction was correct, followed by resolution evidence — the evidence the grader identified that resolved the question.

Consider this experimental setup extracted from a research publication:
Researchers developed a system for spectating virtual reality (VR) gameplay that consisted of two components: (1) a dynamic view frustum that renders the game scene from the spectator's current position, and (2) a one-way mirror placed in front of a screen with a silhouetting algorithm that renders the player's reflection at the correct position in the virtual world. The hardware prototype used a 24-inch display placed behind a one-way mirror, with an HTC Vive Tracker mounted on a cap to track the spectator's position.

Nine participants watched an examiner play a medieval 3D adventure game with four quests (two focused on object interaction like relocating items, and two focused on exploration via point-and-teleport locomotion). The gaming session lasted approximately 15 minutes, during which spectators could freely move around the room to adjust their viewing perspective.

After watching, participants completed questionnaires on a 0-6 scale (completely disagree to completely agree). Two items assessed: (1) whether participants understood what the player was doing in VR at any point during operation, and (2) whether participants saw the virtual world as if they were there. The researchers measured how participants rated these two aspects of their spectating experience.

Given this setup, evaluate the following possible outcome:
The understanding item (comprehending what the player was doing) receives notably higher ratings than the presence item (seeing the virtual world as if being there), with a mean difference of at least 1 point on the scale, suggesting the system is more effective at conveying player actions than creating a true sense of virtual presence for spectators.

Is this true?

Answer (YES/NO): YES